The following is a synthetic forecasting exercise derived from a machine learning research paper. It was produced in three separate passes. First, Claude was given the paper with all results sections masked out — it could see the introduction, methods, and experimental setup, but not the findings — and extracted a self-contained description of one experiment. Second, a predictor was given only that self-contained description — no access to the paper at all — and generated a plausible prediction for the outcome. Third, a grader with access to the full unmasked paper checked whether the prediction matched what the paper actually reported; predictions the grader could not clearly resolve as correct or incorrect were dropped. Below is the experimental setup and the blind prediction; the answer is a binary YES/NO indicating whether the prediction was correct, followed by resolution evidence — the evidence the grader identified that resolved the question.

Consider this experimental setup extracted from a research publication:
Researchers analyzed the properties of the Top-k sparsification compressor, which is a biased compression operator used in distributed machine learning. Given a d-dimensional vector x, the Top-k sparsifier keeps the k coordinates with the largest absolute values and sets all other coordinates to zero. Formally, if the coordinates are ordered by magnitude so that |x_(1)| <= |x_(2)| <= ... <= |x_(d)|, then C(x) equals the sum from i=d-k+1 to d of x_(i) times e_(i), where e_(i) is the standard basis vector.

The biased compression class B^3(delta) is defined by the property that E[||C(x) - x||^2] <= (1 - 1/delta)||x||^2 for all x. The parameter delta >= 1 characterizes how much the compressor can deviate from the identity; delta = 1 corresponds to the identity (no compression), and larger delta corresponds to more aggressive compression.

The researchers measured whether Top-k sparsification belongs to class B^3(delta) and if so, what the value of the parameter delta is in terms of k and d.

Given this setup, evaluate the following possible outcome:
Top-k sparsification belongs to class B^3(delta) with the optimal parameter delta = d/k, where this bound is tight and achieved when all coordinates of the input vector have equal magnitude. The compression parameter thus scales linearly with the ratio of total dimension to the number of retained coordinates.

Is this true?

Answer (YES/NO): NO